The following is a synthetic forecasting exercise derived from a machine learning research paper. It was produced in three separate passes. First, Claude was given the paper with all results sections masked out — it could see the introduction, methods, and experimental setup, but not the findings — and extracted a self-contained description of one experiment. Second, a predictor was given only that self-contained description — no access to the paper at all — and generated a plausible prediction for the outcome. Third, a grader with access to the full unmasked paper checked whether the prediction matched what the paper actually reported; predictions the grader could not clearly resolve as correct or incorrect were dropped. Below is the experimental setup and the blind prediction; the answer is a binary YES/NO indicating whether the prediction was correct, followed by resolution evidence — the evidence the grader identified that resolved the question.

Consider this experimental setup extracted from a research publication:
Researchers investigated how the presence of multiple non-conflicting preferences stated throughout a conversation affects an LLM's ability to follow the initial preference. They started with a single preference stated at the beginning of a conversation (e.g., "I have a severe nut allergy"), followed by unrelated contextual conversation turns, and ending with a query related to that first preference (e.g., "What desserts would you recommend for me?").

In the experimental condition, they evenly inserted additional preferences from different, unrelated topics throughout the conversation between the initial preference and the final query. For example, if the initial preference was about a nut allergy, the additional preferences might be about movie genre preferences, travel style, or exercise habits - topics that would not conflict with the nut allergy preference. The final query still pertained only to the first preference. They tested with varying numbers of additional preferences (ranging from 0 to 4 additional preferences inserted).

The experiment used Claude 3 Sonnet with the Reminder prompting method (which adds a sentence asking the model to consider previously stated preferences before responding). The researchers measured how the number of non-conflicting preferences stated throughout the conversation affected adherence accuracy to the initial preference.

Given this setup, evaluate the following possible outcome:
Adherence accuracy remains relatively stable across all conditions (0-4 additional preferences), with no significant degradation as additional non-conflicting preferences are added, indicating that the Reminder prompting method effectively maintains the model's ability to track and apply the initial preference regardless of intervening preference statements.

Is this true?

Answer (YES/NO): NO